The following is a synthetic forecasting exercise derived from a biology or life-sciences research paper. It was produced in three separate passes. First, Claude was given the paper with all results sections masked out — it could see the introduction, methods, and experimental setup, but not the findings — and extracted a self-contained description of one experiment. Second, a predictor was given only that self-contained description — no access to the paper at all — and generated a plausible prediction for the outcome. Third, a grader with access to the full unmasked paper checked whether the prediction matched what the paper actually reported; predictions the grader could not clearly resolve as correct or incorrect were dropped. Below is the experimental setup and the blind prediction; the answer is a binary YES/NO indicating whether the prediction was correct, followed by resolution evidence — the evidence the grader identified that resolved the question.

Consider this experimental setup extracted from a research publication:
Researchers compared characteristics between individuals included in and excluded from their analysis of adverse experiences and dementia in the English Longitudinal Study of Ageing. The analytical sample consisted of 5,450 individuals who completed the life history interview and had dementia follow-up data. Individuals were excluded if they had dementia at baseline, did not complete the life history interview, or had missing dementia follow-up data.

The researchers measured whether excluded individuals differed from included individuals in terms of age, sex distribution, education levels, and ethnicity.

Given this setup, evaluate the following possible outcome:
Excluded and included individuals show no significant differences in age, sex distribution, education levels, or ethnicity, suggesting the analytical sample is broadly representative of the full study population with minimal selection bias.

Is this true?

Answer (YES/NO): NO